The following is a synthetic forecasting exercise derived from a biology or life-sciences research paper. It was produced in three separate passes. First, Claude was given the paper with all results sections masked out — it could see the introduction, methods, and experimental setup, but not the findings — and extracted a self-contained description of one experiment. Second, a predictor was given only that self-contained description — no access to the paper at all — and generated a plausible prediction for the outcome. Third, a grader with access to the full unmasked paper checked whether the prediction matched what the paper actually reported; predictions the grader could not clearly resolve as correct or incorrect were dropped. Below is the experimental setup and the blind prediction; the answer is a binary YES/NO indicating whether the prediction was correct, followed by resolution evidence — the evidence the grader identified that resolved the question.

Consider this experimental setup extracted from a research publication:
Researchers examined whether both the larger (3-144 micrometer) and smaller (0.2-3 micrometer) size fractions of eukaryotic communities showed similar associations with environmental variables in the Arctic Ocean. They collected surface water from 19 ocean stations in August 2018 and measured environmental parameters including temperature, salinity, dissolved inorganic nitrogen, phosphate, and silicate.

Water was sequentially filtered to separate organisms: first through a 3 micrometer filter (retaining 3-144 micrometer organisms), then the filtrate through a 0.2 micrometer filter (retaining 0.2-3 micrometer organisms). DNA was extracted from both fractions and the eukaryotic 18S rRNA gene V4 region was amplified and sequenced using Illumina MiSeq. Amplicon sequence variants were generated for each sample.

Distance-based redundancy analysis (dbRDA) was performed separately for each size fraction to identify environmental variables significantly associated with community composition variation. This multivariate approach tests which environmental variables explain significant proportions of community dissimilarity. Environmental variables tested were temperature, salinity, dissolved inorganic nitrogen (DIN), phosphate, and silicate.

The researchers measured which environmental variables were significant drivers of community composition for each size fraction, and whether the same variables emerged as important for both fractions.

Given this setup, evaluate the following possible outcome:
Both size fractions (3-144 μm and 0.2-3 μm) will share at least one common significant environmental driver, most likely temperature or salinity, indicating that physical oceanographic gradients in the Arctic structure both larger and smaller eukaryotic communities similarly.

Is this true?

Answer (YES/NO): NO